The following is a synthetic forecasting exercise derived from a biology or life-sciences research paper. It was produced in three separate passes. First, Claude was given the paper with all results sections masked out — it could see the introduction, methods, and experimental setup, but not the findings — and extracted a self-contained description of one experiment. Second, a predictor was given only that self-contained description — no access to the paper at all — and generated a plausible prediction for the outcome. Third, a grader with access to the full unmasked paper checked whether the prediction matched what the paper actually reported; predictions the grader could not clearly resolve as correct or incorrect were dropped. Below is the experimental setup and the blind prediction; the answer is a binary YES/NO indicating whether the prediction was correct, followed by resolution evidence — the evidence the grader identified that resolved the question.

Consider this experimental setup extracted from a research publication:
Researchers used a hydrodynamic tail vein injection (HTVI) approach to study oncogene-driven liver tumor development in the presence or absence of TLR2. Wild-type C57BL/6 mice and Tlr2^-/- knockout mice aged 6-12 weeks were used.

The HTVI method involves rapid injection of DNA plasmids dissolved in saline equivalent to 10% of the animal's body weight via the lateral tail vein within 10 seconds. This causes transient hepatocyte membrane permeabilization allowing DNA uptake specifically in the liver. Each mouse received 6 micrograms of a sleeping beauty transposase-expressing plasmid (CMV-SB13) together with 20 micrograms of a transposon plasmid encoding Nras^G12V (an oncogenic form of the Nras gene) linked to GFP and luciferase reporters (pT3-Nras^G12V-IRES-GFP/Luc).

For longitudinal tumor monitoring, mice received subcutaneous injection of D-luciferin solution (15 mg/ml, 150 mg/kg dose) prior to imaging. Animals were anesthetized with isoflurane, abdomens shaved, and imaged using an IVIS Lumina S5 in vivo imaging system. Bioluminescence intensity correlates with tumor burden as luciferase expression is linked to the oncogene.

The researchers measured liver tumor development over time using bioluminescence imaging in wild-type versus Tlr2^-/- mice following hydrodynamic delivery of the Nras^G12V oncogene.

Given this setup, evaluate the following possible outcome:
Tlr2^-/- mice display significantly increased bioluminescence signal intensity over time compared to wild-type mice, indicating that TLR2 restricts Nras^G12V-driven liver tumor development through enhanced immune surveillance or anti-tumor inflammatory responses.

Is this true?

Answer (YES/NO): YES